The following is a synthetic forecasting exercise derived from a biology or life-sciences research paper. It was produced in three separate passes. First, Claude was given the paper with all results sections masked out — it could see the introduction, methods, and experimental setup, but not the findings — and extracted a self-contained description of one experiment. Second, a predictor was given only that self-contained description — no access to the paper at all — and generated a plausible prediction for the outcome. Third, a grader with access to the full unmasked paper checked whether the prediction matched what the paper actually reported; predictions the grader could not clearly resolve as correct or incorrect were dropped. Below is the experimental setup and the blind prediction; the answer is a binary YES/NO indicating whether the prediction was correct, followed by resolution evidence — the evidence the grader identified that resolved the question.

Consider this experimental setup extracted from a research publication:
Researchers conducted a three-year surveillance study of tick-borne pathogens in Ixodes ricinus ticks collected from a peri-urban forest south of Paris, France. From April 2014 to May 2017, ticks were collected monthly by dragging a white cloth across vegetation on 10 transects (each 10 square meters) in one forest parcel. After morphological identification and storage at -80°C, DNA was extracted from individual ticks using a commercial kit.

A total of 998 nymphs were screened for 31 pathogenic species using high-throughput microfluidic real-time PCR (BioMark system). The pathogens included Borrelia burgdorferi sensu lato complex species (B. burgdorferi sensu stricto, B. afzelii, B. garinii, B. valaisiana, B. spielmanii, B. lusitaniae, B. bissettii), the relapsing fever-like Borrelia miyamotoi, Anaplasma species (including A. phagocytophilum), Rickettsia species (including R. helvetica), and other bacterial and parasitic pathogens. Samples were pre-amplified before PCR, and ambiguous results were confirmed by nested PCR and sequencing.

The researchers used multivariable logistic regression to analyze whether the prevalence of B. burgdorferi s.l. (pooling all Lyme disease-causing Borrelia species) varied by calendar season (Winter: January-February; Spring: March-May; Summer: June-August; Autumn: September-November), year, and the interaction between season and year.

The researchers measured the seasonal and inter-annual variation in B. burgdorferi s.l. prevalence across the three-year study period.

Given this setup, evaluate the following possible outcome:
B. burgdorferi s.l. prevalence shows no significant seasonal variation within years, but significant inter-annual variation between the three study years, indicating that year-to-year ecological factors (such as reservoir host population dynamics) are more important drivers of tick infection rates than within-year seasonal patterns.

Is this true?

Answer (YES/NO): NO